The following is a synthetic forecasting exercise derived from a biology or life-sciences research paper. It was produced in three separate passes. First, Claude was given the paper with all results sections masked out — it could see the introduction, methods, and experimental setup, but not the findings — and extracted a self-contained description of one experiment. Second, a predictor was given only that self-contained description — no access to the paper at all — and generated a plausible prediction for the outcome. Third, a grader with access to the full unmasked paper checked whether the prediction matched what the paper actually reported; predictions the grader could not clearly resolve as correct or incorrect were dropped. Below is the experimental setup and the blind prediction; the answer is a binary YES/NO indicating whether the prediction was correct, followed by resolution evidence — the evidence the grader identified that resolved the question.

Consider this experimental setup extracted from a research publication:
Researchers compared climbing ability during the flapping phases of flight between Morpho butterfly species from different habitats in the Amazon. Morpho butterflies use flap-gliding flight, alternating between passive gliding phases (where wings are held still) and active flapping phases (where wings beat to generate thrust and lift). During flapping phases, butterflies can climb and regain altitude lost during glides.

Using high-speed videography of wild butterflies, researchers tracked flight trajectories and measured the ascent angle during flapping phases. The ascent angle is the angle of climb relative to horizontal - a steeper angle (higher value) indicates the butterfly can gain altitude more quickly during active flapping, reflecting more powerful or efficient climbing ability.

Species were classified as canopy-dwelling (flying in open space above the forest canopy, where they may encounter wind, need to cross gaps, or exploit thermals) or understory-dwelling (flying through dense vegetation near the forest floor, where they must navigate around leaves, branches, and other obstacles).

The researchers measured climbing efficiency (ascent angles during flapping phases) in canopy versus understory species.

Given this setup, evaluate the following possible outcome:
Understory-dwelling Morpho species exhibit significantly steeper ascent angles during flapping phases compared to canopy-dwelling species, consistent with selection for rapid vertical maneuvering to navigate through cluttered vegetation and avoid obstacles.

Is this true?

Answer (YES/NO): NO